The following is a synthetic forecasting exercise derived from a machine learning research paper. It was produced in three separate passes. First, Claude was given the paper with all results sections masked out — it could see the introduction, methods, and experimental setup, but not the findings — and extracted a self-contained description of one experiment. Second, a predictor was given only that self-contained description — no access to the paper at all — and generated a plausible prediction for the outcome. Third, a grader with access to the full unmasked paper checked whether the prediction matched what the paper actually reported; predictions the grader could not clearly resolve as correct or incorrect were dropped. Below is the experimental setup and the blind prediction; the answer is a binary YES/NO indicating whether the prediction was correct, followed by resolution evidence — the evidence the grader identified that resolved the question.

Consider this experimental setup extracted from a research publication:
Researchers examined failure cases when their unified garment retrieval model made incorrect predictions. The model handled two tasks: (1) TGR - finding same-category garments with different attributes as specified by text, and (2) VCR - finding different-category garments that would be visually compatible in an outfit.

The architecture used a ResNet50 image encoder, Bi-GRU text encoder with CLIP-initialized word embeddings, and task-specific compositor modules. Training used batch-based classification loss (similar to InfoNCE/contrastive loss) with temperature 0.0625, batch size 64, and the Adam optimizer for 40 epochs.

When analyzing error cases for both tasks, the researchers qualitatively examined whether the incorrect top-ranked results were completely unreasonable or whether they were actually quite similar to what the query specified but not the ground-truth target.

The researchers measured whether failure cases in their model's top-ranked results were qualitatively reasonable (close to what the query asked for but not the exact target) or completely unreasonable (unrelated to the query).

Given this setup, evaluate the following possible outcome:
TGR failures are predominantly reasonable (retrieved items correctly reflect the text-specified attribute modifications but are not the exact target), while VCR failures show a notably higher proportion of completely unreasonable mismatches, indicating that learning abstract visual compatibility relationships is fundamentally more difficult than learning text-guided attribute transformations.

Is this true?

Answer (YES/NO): NO